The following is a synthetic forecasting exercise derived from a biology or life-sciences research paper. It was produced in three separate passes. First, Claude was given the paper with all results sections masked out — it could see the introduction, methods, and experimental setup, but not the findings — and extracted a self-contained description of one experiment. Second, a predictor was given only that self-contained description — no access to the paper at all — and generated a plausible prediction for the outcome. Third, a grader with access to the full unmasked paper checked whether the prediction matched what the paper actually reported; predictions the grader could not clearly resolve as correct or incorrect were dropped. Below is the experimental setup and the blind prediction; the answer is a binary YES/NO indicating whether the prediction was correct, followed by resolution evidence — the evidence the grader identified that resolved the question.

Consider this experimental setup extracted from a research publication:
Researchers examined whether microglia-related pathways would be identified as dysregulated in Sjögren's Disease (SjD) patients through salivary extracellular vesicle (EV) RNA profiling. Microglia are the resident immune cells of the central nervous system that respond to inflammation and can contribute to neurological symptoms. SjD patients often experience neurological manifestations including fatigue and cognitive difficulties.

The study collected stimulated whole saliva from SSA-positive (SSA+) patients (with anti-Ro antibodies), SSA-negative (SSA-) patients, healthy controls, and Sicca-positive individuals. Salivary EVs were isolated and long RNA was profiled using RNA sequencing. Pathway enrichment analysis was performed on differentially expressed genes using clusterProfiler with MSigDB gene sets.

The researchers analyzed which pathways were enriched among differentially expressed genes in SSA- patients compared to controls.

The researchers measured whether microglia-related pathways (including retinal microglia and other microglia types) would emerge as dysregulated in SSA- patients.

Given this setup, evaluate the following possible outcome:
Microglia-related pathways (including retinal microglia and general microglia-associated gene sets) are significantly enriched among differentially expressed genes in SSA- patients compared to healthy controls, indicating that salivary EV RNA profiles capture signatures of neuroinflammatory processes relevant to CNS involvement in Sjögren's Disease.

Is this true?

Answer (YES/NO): YES